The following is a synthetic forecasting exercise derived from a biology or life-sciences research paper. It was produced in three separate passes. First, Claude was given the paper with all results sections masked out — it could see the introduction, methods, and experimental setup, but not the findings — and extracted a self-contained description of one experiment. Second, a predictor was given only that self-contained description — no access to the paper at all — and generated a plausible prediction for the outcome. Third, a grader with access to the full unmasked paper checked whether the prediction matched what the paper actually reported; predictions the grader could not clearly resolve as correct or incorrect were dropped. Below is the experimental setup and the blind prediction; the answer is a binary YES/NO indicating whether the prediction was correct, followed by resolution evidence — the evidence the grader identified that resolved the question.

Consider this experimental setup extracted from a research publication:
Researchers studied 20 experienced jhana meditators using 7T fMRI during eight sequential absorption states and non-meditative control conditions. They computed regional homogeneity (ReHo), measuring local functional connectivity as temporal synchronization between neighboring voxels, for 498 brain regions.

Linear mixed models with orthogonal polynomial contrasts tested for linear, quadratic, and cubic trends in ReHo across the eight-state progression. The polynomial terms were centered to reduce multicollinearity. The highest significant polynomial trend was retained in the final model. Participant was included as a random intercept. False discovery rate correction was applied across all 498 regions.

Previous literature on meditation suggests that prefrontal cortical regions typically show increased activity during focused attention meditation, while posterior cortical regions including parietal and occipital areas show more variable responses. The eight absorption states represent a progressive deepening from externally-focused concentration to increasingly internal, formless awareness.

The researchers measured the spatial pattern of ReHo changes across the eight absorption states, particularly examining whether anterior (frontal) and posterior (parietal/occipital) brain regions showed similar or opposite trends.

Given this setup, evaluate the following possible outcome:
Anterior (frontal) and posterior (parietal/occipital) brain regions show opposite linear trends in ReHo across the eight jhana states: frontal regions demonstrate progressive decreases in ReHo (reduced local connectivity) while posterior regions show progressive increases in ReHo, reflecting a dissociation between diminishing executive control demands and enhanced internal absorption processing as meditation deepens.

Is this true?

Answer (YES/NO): YES